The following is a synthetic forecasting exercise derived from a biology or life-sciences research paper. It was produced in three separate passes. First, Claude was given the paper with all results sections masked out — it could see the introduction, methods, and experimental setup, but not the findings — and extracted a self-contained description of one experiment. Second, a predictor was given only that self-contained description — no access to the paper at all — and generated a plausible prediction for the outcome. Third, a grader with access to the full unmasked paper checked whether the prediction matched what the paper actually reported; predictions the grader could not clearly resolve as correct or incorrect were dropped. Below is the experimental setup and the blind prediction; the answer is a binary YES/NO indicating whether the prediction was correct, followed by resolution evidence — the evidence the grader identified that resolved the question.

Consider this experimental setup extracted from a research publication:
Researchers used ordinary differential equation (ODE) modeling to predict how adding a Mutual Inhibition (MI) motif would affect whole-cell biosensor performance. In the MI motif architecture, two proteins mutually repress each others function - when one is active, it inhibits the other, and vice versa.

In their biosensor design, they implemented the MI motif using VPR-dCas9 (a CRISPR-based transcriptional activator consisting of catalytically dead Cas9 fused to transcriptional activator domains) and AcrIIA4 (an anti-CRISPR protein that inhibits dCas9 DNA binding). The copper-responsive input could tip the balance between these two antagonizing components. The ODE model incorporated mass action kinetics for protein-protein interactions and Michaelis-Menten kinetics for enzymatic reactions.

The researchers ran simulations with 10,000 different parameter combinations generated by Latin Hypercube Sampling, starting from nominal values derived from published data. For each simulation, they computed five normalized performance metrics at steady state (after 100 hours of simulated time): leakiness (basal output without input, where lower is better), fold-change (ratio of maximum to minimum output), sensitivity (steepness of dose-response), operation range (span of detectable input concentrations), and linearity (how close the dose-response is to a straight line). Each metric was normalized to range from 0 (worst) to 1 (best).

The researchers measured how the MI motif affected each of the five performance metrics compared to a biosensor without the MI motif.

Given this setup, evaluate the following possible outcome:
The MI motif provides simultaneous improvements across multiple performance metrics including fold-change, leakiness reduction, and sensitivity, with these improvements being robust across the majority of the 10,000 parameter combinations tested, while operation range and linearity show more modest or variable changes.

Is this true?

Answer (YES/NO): NO